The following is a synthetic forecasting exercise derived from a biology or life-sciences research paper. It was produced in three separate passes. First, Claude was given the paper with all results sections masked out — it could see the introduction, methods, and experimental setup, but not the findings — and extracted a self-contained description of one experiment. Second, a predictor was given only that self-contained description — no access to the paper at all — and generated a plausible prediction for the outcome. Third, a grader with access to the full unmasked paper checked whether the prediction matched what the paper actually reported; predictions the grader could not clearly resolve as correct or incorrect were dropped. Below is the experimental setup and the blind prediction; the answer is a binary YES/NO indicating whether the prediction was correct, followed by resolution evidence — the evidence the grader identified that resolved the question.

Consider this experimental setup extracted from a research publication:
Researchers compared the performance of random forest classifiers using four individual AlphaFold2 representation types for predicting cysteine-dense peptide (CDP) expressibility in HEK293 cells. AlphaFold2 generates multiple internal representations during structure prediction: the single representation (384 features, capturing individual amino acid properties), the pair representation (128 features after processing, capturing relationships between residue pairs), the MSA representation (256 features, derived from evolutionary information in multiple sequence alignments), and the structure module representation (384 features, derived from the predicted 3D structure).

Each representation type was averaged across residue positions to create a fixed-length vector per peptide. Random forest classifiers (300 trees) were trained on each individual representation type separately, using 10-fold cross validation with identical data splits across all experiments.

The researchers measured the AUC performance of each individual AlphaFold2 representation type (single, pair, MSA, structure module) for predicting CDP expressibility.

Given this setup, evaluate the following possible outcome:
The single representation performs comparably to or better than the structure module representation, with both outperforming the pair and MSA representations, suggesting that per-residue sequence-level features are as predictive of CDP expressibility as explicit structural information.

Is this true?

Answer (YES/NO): NO